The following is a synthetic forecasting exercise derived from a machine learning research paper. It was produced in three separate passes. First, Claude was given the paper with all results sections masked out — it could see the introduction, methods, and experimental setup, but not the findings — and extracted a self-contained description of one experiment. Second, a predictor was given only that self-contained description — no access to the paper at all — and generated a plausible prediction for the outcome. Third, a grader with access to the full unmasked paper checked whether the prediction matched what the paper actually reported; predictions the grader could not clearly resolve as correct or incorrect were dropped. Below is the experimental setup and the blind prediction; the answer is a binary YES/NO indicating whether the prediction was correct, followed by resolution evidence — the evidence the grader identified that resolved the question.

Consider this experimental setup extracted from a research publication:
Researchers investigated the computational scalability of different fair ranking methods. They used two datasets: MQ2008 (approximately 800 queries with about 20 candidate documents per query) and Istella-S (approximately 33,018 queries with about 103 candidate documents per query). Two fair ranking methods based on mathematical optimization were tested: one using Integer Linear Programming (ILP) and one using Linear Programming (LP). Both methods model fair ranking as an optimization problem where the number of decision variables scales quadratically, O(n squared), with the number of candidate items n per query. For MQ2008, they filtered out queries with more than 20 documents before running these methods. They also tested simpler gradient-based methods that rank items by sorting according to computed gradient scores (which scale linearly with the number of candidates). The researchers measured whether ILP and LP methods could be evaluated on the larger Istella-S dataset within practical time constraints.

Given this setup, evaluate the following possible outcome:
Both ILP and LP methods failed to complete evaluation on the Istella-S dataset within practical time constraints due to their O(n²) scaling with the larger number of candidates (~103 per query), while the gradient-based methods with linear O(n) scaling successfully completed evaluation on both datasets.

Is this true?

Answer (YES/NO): YES